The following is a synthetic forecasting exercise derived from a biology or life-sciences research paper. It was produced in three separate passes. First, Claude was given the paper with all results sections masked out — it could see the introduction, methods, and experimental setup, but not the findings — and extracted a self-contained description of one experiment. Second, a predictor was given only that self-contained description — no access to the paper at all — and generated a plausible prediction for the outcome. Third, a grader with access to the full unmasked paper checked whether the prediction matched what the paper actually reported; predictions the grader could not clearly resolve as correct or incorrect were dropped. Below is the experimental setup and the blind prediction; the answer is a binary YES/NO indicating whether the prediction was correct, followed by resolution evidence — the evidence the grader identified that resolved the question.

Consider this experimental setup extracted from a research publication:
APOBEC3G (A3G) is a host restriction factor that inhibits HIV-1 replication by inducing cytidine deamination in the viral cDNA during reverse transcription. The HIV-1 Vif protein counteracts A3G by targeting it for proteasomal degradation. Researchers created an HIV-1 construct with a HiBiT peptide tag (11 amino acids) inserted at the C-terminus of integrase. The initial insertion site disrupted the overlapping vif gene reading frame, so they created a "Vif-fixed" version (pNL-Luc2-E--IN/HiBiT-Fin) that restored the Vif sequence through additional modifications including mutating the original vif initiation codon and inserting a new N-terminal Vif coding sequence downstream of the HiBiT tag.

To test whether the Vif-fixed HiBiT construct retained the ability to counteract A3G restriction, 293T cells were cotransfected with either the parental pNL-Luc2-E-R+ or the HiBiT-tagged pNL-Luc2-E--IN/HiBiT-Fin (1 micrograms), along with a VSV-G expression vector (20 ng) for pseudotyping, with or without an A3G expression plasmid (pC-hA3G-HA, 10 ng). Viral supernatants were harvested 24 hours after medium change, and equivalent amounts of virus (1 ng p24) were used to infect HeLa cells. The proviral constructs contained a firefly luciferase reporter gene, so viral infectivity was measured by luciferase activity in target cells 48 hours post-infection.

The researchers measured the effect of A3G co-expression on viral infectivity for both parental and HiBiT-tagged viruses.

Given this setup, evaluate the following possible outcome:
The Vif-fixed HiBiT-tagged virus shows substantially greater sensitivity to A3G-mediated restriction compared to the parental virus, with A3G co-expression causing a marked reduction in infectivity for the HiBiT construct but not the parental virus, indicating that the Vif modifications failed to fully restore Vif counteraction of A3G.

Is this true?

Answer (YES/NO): NO